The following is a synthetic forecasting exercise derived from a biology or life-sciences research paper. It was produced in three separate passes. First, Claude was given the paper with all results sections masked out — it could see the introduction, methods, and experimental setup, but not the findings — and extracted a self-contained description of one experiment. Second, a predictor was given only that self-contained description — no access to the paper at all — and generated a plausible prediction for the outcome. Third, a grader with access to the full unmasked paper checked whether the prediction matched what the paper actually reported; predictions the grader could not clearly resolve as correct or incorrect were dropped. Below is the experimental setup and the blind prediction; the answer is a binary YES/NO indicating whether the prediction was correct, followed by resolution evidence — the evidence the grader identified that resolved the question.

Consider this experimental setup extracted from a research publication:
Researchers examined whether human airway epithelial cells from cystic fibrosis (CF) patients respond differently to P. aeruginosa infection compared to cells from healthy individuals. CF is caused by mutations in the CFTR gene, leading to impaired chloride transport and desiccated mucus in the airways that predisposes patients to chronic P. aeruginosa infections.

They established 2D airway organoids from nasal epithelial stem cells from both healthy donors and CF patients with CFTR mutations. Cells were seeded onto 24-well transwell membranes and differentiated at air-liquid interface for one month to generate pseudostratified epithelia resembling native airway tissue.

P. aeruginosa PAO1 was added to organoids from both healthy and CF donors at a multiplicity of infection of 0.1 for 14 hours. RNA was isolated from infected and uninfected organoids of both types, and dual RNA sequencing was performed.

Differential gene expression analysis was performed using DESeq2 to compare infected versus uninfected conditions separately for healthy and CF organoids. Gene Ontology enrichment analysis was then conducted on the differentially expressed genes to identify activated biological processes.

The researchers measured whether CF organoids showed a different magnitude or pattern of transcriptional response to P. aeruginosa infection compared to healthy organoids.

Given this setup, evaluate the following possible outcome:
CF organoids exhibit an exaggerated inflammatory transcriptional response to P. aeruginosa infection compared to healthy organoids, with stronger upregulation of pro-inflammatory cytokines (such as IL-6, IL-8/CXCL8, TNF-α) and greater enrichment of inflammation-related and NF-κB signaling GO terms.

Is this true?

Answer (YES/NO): NO